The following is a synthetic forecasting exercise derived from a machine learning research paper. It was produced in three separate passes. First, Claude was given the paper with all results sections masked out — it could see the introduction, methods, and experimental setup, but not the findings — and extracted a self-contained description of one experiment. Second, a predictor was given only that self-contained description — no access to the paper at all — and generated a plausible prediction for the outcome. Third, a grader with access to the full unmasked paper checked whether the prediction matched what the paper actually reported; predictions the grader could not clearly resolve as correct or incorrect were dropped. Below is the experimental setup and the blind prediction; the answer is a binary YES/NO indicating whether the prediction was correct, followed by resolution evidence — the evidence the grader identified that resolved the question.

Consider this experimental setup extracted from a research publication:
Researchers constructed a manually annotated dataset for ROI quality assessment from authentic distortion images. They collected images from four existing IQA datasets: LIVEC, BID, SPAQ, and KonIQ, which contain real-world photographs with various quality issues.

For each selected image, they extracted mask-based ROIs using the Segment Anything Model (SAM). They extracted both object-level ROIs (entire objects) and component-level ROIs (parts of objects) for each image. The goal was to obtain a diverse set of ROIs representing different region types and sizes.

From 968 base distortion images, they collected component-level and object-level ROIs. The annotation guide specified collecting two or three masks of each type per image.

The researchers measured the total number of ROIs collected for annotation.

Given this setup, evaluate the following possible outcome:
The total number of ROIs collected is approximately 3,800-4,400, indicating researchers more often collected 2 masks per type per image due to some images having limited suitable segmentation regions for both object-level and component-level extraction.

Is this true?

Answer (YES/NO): NO